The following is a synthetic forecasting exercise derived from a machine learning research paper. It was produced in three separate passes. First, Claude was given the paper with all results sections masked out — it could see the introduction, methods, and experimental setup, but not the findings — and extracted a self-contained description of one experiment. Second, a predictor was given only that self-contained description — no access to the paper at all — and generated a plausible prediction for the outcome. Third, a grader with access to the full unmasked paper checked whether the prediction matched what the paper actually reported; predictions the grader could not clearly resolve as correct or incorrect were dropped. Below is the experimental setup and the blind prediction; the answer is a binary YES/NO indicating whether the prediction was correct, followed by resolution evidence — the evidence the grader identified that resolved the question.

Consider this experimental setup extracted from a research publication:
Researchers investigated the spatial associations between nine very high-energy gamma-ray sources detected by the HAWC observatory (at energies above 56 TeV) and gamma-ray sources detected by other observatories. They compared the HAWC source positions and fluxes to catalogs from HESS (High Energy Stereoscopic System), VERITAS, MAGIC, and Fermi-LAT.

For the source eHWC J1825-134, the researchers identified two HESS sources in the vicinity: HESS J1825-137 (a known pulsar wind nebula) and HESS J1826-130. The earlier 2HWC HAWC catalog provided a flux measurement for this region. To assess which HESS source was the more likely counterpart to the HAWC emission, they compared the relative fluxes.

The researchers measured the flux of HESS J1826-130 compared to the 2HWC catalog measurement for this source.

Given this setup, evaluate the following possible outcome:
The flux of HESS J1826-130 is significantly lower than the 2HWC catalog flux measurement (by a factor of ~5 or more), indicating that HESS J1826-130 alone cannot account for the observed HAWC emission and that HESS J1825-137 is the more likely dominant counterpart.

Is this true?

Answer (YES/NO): YES